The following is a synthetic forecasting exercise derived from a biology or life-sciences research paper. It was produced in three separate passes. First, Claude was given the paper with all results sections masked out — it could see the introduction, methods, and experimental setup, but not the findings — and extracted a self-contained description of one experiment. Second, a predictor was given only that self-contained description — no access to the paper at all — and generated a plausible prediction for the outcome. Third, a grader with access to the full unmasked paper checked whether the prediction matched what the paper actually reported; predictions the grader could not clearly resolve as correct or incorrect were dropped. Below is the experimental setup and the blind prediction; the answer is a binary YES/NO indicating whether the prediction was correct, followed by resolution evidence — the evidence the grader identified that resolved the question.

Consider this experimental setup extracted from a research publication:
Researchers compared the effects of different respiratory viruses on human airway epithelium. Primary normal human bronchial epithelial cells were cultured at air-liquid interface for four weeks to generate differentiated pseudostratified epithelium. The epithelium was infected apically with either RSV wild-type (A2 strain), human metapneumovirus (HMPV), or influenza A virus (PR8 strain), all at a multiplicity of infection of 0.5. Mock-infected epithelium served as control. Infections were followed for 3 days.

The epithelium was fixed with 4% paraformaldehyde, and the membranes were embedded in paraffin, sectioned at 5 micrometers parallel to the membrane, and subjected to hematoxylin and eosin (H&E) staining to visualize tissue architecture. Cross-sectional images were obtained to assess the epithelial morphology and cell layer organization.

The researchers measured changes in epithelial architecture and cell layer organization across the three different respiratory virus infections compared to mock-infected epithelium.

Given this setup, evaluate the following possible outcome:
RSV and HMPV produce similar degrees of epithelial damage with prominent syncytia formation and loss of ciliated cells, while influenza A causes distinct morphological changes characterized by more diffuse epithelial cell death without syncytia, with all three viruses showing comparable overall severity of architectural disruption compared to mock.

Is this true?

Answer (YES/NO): NO